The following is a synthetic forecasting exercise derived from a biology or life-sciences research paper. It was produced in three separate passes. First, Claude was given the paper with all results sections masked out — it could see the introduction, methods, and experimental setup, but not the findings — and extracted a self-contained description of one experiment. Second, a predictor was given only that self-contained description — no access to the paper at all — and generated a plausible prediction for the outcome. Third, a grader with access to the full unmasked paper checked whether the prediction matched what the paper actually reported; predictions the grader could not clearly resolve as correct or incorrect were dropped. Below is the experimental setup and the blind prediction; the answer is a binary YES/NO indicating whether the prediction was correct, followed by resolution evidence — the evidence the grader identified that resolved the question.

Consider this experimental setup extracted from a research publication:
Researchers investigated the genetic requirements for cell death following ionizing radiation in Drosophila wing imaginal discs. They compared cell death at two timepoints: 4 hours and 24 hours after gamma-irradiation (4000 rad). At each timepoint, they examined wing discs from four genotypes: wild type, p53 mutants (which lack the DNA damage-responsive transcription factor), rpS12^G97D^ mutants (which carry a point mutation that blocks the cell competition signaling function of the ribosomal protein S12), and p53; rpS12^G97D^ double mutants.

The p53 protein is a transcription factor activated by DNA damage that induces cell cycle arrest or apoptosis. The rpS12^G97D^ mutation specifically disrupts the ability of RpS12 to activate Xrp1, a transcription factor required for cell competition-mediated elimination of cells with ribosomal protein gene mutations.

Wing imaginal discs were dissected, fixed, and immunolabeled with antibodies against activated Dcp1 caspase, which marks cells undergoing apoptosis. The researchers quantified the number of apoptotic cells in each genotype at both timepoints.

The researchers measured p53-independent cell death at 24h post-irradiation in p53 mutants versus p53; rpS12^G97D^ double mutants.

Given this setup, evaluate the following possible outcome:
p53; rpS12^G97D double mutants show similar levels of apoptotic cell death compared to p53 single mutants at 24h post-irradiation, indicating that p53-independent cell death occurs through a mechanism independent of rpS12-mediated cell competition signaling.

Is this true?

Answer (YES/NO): NO